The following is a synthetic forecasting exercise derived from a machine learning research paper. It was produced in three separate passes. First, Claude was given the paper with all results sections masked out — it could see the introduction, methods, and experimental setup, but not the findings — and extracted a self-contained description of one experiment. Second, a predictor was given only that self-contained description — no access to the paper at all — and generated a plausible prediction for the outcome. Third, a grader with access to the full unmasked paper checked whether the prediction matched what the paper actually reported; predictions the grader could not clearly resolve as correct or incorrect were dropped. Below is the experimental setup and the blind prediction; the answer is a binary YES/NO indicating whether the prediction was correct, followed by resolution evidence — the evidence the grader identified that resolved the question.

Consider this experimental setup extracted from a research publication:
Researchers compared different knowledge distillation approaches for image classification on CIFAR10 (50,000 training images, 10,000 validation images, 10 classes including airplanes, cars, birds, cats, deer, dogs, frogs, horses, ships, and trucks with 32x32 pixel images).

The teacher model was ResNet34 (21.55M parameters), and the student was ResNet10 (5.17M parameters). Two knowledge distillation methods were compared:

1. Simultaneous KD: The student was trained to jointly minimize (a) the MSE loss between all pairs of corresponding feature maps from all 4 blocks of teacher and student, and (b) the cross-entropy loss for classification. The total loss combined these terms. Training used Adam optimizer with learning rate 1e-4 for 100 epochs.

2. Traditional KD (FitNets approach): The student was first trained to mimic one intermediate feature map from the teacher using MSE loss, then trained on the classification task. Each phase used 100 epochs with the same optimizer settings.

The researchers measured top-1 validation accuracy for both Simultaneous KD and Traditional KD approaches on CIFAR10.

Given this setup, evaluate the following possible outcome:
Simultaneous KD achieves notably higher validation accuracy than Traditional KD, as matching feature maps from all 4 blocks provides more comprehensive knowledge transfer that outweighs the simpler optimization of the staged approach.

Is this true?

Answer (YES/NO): NO